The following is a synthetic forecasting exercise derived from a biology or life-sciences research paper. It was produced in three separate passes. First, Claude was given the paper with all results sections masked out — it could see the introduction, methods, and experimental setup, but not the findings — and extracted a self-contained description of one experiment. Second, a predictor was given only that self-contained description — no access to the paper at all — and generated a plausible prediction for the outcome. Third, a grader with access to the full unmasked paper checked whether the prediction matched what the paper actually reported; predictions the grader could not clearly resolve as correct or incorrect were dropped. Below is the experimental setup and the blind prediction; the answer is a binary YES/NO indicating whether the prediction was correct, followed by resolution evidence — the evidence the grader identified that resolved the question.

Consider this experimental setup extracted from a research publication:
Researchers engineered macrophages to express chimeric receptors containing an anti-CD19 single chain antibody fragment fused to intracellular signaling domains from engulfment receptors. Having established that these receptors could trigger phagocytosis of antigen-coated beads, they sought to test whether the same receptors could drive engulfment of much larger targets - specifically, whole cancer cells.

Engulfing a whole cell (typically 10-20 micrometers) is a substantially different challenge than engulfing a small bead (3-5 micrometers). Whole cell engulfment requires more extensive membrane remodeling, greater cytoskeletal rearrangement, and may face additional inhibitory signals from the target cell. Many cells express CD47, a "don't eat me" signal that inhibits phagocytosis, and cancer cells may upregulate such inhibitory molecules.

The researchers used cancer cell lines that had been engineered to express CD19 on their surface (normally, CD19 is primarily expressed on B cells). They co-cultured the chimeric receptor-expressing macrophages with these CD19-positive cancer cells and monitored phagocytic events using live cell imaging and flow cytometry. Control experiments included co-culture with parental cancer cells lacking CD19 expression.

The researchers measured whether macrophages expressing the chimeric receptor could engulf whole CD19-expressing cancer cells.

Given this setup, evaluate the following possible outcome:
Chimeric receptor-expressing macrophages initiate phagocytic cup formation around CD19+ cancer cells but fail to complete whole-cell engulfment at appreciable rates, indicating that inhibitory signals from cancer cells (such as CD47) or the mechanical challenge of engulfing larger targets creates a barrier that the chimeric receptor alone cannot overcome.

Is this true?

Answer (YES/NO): NO